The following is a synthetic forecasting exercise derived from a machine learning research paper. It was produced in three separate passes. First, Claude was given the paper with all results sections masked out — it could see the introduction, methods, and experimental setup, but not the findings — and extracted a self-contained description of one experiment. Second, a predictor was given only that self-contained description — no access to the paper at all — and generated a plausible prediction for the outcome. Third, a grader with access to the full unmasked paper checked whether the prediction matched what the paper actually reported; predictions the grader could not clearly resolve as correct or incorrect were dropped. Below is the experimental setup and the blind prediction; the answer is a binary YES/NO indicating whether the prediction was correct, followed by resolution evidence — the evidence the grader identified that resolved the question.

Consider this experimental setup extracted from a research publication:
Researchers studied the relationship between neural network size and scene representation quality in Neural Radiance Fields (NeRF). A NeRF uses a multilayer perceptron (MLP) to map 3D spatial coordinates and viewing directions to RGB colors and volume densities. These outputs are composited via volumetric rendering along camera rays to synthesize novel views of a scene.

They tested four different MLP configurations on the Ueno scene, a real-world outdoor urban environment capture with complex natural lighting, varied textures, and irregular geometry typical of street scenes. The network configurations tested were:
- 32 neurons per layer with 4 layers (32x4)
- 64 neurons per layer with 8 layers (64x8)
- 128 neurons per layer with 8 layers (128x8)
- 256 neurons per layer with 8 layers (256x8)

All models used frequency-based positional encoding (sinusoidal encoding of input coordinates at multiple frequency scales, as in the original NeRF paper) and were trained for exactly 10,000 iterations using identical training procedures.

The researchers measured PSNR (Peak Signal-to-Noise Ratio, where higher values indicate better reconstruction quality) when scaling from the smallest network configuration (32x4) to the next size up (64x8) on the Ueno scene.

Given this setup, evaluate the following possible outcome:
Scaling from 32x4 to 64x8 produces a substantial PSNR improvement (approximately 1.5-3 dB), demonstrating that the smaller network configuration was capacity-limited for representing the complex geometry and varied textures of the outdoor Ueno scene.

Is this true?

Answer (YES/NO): NO